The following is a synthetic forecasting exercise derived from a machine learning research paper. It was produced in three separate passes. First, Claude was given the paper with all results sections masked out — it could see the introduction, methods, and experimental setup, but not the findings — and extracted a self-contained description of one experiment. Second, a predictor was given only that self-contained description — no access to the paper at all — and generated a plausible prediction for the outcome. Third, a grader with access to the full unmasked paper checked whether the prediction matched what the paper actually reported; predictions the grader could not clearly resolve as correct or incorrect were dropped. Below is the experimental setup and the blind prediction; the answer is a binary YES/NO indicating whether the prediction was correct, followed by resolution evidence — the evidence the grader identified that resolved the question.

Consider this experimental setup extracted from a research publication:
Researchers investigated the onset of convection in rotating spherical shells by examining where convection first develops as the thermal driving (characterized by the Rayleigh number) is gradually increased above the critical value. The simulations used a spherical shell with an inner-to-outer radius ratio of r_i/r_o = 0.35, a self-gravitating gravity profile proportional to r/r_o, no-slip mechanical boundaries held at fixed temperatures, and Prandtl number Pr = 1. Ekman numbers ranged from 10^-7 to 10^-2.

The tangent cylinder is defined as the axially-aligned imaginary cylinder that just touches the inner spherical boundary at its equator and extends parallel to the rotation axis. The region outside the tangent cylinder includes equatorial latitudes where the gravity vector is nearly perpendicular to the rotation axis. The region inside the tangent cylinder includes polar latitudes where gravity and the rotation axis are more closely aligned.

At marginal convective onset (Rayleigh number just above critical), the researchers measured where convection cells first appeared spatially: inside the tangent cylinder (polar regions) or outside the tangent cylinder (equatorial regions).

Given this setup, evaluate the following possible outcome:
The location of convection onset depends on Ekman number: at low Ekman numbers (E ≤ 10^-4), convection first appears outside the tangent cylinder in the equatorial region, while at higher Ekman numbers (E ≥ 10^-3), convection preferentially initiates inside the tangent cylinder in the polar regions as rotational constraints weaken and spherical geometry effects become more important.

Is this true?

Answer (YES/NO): NO